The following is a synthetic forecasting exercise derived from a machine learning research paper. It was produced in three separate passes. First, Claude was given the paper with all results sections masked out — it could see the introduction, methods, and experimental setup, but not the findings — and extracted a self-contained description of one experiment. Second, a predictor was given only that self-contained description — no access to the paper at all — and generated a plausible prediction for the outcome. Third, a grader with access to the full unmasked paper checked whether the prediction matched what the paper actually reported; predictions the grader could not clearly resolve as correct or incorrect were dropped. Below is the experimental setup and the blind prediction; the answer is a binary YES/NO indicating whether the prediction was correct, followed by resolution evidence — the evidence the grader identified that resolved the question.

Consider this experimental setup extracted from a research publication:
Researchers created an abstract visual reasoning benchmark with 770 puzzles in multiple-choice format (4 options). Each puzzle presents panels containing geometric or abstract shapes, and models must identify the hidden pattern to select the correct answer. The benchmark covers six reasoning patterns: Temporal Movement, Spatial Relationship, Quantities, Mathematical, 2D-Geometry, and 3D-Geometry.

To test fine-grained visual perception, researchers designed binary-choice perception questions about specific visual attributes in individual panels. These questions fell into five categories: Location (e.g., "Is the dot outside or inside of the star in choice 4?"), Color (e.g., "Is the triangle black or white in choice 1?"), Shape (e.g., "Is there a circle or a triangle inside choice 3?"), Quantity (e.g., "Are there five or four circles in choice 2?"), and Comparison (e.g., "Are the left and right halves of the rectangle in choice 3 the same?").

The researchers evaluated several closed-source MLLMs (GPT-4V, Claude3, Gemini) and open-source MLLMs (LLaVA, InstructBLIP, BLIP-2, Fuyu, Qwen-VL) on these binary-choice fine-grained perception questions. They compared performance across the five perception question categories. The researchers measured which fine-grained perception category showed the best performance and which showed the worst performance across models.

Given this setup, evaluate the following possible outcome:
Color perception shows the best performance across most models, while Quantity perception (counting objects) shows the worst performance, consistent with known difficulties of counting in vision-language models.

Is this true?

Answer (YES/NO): NO